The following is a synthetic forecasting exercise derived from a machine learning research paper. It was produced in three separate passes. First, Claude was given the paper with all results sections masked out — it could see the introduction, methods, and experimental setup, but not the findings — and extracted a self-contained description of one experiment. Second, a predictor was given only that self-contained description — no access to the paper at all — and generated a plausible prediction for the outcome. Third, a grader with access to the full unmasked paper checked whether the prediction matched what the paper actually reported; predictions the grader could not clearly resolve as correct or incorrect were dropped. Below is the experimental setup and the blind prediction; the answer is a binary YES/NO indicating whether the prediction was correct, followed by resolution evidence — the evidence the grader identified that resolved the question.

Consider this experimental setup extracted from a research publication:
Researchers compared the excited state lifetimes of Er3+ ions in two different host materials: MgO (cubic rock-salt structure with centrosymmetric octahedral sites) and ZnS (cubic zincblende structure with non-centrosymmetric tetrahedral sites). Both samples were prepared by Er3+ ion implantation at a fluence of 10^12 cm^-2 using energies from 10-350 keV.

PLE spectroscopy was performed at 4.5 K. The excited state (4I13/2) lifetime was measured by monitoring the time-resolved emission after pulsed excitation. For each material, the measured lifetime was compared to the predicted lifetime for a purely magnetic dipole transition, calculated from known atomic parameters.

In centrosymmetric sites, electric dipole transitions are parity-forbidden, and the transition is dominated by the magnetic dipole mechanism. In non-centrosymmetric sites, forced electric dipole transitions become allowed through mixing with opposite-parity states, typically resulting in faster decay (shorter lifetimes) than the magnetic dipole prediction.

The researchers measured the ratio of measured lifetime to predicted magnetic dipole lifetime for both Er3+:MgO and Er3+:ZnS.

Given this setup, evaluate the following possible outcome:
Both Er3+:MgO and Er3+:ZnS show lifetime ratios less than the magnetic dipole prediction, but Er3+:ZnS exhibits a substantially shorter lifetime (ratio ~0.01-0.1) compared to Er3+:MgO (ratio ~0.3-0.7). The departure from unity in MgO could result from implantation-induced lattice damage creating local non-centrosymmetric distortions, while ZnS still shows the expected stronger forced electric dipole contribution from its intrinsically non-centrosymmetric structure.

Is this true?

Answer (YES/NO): NO